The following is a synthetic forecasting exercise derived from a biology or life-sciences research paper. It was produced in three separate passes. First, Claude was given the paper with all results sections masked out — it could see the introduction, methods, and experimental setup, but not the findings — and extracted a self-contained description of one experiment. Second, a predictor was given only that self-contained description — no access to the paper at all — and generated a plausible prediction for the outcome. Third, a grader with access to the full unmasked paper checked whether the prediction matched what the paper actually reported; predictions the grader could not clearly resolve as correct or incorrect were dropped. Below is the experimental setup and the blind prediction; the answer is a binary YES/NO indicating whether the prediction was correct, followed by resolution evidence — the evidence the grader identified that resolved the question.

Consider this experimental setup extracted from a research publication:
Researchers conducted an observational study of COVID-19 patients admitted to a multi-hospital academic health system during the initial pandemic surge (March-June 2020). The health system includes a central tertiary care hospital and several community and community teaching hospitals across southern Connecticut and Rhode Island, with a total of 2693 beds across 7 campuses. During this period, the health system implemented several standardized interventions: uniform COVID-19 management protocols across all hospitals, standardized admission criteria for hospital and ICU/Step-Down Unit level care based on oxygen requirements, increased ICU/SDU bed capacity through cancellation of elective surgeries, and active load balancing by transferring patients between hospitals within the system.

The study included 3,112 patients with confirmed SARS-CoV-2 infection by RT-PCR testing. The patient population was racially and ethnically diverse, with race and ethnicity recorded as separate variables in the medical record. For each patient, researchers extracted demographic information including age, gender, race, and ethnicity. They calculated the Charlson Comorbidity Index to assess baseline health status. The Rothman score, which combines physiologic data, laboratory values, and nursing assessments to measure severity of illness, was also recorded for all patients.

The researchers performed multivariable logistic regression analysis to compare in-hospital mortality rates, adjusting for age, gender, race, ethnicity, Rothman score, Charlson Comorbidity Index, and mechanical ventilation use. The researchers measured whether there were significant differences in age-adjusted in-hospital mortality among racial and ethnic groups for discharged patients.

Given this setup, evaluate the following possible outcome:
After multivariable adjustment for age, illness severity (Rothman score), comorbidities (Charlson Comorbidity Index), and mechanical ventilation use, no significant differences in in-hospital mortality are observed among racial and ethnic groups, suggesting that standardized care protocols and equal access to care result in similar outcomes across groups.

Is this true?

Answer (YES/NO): YES